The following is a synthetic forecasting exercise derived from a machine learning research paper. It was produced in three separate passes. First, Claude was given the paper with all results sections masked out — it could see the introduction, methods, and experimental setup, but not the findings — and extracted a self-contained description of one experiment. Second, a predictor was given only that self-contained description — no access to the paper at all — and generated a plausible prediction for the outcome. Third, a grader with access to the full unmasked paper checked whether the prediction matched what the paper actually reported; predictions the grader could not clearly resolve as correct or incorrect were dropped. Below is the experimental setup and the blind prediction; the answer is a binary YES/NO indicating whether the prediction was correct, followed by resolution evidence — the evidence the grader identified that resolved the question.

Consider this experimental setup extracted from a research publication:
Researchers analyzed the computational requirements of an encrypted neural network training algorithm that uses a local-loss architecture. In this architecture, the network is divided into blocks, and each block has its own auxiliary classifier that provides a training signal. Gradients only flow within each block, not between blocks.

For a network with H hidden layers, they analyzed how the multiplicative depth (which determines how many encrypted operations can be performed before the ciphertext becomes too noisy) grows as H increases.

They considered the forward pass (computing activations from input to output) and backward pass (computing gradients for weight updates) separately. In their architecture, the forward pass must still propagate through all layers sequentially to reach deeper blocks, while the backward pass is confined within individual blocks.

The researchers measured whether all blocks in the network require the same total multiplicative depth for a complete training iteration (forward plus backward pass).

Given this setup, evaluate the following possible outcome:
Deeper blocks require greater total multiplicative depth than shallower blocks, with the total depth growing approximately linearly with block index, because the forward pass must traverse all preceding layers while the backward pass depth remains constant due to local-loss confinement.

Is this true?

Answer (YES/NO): YES